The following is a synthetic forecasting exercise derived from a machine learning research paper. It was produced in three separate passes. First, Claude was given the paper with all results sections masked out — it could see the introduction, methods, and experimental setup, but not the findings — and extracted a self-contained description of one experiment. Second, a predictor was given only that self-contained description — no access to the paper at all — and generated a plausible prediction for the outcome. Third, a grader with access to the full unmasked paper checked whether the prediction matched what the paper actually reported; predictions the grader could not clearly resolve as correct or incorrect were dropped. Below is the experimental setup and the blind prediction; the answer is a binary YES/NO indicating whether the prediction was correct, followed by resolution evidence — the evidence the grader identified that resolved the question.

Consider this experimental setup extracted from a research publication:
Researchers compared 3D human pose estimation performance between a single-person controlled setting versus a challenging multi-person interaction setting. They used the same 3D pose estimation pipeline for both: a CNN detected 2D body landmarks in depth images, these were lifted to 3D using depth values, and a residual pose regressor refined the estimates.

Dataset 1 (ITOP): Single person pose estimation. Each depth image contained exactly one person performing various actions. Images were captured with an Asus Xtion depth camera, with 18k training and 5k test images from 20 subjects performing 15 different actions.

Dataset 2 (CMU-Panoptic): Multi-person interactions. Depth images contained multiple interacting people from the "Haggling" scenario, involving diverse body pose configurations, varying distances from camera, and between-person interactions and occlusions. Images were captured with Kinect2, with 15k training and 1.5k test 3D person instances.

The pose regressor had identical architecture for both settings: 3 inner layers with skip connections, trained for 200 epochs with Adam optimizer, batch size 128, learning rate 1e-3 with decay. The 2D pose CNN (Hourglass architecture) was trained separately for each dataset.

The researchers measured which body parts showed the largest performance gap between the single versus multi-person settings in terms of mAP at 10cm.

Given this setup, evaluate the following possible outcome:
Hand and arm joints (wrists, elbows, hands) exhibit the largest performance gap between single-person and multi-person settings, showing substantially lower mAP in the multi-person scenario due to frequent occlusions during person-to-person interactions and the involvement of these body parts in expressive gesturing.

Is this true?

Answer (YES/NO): YES